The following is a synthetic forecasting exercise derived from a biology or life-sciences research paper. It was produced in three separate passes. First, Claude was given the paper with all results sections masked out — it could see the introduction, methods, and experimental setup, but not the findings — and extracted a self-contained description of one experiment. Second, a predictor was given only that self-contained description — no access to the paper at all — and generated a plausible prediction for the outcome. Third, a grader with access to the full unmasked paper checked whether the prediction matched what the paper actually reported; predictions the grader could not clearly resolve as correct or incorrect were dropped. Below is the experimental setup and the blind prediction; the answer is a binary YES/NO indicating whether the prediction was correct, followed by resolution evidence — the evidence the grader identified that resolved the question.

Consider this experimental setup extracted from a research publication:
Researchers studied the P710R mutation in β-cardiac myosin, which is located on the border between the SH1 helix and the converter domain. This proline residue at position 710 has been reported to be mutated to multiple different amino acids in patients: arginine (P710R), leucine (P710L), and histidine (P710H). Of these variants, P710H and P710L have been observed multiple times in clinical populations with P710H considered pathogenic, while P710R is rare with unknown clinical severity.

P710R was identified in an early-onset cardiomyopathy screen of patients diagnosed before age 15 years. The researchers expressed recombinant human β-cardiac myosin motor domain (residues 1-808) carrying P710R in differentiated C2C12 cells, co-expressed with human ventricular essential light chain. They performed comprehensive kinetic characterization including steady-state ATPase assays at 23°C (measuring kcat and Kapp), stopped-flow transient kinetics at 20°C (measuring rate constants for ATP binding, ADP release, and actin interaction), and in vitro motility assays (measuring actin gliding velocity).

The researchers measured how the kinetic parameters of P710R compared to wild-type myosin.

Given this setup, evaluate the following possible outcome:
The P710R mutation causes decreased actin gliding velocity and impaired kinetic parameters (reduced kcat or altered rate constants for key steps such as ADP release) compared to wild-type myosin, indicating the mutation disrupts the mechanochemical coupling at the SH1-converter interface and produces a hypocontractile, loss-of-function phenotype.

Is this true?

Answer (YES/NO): YES